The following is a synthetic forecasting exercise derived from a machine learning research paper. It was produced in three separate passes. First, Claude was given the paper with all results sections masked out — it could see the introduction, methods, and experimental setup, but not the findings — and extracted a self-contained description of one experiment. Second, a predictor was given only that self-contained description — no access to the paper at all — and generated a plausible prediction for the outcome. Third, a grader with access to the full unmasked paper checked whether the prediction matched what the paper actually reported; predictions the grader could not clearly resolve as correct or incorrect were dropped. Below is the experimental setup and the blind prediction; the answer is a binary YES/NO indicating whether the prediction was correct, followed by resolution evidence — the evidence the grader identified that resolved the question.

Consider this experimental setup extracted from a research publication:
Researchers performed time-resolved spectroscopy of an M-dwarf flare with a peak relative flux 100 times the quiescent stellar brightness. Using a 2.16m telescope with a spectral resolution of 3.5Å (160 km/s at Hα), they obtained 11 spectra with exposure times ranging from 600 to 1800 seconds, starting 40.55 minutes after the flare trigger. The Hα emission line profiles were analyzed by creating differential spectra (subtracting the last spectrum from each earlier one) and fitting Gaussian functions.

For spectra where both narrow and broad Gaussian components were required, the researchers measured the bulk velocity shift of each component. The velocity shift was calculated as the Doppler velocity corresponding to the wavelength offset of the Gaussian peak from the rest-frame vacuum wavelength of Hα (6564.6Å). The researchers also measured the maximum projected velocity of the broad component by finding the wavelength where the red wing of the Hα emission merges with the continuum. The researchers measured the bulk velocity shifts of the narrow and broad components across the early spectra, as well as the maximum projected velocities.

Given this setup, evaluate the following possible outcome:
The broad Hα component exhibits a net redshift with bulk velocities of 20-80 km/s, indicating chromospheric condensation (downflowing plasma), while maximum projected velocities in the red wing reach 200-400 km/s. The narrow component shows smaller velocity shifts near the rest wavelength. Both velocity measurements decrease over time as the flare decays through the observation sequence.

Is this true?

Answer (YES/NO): NO